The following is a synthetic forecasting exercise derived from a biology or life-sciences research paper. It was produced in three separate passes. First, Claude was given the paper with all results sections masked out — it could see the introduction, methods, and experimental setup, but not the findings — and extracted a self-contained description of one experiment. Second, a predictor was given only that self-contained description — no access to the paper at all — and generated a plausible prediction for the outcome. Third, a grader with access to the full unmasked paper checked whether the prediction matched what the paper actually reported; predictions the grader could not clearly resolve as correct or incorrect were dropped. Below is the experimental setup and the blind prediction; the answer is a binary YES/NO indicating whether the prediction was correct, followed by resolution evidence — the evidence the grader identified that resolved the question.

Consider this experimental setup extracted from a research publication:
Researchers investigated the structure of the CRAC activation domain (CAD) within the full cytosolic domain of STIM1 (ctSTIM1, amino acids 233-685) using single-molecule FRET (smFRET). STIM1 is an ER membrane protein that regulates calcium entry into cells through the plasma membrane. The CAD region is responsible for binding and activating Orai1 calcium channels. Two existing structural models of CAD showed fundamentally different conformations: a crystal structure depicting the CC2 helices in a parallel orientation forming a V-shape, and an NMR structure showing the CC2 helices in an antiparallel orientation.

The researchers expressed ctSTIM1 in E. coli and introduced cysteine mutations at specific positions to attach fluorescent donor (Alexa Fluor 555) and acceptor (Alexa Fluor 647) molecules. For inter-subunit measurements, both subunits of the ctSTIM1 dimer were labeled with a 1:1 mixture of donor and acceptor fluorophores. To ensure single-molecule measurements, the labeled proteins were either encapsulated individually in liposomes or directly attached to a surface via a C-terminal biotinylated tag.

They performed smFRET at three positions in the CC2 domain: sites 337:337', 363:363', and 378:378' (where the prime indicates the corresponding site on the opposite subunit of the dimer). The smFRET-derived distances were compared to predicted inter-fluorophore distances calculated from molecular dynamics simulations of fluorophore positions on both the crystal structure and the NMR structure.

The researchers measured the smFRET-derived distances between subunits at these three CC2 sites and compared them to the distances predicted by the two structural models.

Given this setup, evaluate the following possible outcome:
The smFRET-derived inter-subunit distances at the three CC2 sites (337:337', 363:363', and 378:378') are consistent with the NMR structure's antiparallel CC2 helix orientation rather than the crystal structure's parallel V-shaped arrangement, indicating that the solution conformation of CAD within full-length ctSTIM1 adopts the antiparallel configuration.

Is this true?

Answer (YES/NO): NO